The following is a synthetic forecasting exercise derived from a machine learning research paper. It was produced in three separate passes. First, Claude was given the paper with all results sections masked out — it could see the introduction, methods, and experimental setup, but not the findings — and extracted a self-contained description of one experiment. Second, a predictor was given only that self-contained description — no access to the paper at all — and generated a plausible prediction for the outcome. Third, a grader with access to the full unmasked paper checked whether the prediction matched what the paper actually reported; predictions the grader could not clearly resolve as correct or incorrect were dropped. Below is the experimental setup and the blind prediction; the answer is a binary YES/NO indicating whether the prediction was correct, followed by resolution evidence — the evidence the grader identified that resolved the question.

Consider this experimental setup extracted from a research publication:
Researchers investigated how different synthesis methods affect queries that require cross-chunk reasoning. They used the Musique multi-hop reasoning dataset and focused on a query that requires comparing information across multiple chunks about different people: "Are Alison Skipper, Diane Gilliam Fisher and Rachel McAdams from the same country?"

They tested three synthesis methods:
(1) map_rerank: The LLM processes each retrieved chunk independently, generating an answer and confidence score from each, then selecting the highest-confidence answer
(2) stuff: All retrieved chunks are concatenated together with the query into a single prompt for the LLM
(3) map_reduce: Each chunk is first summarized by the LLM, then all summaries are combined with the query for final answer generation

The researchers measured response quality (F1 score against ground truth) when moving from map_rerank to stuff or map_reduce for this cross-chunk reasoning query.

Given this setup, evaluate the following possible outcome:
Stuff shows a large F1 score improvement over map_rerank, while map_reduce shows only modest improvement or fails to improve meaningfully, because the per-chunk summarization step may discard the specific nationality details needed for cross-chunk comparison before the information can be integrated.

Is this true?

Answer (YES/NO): NO